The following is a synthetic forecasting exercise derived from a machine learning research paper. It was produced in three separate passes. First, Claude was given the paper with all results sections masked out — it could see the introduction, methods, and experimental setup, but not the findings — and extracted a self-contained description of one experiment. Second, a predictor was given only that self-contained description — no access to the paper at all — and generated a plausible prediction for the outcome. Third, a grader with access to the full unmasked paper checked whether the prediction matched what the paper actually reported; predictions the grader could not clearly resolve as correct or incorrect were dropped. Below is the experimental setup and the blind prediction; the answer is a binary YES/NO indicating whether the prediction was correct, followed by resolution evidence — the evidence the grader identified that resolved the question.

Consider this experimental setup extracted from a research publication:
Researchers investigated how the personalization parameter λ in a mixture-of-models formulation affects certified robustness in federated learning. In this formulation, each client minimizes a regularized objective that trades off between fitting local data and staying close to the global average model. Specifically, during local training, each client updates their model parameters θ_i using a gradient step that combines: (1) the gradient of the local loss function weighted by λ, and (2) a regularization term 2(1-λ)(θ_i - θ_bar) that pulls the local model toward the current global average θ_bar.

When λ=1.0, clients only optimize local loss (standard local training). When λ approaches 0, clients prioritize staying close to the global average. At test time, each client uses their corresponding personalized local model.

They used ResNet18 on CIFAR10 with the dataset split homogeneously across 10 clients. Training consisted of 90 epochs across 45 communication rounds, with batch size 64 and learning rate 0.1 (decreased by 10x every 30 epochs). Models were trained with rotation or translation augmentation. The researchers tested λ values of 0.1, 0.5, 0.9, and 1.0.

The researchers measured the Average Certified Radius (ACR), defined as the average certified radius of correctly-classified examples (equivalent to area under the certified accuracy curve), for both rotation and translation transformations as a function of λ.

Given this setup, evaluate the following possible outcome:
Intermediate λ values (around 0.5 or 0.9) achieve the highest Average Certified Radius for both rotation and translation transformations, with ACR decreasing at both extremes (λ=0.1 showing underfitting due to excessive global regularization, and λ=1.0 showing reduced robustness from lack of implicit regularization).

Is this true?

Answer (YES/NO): NO